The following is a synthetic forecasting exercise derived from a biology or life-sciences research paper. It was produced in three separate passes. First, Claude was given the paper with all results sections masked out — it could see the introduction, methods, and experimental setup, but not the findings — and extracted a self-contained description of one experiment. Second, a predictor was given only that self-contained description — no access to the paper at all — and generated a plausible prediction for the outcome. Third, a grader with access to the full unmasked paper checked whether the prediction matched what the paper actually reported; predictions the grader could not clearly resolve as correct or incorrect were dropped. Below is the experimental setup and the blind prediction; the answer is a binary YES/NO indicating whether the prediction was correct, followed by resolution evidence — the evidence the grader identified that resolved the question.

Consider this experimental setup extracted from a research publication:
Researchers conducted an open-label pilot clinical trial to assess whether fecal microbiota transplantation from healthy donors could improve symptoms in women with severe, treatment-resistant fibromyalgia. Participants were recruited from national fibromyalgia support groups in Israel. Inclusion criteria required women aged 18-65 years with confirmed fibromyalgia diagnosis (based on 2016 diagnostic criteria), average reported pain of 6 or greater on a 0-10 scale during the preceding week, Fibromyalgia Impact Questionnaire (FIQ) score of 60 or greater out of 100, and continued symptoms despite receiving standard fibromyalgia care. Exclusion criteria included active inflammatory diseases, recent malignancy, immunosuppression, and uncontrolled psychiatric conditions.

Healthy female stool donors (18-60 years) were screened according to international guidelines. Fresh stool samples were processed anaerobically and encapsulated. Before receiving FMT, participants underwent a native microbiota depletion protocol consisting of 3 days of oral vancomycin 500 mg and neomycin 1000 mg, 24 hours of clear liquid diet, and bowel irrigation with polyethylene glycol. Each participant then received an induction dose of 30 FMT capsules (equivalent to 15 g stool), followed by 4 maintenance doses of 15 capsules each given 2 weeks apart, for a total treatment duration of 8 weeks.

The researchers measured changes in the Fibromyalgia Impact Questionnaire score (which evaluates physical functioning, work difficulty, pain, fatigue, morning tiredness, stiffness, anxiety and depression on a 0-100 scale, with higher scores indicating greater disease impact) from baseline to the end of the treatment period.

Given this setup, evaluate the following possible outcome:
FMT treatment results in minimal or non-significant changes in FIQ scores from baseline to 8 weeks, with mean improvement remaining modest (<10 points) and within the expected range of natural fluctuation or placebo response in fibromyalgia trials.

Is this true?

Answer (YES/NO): NO